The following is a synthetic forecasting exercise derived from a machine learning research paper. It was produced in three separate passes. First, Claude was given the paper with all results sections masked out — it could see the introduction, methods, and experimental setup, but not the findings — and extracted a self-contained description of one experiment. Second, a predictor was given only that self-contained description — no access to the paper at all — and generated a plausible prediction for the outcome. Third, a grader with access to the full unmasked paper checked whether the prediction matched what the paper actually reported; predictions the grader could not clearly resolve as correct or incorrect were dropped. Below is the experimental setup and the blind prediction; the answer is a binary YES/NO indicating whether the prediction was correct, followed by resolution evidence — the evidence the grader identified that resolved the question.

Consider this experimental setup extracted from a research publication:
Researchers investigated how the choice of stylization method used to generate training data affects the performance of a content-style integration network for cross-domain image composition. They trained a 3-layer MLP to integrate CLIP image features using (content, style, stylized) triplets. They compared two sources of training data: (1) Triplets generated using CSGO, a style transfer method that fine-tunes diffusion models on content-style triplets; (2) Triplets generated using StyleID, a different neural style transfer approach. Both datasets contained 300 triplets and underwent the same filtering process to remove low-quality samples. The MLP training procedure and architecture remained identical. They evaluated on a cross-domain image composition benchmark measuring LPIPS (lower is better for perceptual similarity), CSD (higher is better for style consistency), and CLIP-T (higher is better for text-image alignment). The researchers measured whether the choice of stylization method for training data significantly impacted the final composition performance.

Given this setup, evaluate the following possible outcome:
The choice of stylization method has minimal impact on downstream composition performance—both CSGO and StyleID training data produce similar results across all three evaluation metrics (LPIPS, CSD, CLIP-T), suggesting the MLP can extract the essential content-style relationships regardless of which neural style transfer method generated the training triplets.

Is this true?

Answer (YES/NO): YES